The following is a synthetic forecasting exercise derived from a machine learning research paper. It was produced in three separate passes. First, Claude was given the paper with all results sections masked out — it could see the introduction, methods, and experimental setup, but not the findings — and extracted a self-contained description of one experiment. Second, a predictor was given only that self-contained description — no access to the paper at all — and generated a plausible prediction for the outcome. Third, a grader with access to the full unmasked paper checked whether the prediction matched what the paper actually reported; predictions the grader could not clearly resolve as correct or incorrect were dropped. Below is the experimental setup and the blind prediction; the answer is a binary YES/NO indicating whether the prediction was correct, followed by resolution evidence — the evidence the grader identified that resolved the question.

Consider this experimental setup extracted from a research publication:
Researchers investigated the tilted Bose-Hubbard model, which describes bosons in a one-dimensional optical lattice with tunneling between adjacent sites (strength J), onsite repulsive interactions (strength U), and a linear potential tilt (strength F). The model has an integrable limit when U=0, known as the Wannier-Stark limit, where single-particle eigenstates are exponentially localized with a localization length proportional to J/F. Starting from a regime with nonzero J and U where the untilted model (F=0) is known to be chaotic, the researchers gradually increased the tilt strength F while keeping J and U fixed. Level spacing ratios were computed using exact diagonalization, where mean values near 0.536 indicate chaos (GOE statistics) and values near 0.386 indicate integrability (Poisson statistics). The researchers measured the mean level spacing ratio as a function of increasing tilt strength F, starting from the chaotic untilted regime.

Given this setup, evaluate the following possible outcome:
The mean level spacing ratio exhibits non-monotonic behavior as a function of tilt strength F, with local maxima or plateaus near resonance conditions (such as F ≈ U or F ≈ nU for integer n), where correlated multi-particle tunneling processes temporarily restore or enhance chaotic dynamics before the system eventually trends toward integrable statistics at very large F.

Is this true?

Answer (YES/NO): NO